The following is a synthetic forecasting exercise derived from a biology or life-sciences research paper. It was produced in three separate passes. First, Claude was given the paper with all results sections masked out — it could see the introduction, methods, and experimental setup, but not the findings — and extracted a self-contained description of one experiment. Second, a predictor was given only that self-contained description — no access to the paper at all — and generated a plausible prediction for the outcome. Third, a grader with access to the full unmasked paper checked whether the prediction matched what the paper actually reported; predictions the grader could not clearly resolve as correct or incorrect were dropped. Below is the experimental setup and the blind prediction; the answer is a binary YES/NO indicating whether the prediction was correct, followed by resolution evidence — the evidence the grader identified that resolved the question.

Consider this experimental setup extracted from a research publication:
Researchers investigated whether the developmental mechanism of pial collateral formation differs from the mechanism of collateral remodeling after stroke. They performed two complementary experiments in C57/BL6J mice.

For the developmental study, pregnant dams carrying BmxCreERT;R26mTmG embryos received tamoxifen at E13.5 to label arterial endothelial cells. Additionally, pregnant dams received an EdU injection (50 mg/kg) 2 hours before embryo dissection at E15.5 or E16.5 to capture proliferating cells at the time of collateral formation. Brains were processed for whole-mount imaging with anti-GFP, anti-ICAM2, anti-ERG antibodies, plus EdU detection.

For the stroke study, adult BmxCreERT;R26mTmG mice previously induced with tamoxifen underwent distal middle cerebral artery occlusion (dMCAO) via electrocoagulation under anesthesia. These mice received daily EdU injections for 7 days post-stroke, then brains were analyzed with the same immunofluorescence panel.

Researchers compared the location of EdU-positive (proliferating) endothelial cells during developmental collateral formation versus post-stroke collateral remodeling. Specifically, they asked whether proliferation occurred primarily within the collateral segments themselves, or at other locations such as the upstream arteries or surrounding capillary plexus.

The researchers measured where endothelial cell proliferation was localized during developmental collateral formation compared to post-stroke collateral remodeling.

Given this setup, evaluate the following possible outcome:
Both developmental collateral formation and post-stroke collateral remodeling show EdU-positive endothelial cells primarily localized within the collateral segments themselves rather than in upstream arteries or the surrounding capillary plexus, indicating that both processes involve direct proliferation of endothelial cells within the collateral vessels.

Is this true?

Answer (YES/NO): NO